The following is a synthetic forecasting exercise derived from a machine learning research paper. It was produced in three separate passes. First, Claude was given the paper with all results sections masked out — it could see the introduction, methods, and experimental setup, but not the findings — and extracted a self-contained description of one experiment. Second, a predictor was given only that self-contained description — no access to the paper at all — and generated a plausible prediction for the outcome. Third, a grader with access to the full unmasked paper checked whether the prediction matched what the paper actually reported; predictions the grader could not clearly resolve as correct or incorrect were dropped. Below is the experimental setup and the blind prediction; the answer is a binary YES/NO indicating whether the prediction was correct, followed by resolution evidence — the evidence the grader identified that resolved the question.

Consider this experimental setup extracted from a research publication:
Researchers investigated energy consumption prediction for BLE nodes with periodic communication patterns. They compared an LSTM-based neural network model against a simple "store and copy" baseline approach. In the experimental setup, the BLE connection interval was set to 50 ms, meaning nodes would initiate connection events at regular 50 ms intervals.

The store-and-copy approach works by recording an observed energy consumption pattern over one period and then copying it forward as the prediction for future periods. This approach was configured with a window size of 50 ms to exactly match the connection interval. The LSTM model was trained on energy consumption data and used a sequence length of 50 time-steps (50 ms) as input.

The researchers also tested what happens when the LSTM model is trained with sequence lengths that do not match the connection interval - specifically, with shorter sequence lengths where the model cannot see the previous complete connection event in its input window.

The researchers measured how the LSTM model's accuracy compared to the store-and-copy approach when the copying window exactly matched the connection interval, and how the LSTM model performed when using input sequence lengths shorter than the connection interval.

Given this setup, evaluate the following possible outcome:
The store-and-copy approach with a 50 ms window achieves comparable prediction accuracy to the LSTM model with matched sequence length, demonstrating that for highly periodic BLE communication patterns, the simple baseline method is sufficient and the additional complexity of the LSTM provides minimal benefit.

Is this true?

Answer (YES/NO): NO